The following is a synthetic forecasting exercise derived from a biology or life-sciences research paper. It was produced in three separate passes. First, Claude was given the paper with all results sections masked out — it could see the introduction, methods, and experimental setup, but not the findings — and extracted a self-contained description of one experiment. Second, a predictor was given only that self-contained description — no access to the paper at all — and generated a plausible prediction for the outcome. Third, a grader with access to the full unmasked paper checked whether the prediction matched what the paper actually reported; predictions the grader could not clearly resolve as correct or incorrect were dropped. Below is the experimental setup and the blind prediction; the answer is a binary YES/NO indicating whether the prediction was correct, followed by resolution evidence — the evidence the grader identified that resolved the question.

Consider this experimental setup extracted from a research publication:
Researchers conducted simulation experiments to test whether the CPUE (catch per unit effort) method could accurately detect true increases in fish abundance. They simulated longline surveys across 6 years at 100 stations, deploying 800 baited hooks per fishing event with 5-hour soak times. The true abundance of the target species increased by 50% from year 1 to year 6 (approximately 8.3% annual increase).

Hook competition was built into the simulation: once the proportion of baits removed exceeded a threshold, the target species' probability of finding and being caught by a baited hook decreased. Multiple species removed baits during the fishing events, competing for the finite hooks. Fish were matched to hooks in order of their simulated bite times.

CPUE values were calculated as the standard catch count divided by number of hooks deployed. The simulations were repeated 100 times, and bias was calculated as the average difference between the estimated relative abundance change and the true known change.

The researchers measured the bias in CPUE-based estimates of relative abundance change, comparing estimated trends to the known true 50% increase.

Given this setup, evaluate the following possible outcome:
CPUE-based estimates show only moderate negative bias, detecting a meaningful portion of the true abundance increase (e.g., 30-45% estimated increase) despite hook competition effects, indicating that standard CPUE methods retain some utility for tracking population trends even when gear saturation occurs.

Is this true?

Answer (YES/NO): NO